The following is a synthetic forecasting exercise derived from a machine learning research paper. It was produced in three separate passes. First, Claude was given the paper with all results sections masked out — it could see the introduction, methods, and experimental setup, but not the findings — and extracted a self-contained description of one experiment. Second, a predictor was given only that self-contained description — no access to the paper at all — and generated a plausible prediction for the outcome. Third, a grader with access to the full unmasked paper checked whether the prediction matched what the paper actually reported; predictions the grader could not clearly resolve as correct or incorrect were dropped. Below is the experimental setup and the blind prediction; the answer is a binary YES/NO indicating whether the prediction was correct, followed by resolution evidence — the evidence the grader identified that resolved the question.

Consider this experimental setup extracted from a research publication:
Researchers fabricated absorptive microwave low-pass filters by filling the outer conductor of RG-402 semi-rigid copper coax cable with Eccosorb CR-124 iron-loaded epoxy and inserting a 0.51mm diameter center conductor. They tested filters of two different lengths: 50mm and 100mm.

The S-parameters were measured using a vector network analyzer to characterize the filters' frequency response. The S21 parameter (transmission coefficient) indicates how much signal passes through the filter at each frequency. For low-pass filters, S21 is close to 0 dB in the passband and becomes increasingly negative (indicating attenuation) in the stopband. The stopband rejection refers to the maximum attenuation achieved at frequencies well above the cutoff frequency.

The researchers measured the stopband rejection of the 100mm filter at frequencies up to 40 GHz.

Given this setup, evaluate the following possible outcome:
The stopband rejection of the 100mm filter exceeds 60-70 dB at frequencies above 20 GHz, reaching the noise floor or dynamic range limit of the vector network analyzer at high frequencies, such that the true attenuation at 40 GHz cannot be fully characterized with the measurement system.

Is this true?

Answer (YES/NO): NO